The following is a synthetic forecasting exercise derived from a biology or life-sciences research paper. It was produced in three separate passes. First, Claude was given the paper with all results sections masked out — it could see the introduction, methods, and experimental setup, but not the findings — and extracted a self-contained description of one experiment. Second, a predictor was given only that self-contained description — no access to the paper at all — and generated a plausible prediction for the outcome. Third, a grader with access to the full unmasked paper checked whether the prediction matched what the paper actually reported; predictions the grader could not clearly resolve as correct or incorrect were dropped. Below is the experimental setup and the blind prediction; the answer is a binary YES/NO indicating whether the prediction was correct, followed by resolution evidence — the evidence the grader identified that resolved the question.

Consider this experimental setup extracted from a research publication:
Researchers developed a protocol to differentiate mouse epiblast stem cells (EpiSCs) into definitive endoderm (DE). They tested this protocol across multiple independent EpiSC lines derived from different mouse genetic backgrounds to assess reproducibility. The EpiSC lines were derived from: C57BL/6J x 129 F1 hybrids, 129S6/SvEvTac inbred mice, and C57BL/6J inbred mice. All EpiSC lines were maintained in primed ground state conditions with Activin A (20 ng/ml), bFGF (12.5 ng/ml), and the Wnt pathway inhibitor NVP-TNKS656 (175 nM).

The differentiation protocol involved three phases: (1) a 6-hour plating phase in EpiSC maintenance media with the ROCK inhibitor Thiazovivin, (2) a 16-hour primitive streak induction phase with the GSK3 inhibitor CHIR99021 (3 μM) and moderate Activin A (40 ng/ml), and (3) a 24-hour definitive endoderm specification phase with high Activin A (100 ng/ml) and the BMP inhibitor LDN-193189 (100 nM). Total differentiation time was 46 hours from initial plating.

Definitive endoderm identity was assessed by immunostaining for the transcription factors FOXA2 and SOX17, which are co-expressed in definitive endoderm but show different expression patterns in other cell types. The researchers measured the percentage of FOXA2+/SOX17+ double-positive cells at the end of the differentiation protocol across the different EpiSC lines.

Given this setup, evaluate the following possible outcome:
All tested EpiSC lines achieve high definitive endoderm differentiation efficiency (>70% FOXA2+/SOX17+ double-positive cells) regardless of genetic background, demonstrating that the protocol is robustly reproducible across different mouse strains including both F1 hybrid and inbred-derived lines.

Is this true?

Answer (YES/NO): YES